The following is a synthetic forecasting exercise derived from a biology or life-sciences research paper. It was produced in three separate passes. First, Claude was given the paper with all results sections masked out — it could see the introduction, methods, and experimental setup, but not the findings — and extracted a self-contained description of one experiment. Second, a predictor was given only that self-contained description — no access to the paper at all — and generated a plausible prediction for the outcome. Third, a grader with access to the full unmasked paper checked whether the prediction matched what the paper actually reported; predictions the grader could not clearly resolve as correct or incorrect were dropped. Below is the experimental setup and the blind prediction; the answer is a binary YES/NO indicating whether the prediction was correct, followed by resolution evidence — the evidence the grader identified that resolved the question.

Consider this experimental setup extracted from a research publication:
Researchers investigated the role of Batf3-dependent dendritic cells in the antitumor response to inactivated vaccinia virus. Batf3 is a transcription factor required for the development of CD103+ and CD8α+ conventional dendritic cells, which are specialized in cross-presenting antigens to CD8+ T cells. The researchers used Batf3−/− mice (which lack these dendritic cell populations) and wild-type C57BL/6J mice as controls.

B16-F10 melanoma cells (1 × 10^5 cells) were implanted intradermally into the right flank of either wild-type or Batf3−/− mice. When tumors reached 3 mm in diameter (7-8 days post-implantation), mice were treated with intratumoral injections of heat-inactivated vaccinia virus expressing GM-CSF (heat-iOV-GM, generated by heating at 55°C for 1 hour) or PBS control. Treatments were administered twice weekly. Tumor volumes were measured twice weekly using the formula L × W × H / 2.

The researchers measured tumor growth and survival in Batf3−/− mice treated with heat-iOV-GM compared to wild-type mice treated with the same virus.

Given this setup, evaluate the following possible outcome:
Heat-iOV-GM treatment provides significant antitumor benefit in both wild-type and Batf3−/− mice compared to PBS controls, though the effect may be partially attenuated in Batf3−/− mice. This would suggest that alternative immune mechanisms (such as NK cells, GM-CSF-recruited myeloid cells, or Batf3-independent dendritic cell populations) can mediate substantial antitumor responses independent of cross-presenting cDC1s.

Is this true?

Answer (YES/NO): NO